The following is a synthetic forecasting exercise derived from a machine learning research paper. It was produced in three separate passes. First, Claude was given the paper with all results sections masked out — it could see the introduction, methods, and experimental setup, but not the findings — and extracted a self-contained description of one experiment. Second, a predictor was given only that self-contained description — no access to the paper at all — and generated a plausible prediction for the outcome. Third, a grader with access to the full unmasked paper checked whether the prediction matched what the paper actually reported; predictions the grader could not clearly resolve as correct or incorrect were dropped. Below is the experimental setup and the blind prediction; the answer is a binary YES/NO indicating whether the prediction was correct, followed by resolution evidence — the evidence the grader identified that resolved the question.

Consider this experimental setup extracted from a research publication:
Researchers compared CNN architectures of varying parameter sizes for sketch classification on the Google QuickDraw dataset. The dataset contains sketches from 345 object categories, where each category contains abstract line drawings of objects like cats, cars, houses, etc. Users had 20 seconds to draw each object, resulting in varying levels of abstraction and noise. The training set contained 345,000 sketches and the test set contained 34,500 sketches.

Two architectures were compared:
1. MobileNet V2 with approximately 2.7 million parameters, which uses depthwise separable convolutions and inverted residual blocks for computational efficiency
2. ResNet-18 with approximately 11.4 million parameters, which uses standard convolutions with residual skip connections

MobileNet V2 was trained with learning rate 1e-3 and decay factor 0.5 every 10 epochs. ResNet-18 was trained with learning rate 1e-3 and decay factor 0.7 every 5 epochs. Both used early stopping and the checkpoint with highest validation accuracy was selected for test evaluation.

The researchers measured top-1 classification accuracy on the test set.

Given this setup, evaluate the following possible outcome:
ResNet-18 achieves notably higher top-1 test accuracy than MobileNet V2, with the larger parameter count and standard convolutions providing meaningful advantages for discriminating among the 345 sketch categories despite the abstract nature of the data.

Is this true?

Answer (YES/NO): NO